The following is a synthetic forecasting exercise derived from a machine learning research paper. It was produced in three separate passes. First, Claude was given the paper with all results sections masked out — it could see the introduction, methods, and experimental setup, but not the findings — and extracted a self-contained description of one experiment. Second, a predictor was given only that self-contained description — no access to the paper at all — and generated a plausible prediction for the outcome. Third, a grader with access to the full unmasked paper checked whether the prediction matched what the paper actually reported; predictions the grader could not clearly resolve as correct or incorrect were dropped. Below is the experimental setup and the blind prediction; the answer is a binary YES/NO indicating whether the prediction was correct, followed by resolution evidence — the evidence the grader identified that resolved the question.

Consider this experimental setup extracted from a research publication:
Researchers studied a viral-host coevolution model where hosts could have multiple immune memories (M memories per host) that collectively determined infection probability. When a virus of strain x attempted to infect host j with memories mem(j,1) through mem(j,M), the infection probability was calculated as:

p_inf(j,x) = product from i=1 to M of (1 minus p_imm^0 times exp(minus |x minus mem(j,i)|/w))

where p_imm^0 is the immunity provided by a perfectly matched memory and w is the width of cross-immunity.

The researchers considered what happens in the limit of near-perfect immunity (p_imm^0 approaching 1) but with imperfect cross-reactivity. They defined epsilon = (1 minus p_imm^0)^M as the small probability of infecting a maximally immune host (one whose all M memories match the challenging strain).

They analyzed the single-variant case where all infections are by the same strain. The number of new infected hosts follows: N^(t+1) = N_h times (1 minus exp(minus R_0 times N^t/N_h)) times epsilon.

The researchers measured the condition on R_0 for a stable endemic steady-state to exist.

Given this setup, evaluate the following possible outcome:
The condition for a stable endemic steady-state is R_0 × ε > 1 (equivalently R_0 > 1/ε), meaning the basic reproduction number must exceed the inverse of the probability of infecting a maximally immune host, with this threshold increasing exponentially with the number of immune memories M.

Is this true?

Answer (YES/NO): YES